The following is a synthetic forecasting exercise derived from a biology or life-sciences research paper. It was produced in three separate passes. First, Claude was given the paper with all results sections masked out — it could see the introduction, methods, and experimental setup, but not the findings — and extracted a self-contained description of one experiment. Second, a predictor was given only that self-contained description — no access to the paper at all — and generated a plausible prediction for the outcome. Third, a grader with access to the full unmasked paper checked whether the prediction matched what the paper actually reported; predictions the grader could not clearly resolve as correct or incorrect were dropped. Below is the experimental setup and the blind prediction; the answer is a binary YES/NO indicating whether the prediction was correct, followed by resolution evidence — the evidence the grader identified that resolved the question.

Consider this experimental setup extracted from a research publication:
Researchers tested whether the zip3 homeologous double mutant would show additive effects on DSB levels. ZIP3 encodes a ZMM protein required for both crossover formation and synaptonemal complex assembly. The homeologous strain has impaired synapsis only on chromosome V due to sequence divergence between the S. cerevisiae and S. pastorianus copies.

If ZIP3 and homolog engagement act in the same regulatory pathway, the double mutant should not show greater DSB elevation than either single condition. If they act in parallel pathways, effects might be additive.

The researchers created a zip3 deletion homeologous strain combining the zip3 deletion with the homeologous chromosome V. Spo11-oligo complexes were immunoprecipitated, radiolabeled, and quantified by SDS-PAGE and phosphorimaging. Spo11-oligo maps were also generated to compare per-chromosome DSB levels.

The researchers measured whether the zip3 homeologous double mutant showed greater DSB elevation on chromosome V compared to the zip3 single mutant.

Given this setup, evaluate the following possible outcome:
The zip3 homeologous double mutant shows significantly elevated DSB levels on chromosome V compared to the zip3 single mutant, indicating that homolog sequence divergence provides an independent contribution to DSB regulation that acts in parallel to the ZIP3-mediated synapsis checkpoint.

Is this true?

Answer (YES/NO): NO